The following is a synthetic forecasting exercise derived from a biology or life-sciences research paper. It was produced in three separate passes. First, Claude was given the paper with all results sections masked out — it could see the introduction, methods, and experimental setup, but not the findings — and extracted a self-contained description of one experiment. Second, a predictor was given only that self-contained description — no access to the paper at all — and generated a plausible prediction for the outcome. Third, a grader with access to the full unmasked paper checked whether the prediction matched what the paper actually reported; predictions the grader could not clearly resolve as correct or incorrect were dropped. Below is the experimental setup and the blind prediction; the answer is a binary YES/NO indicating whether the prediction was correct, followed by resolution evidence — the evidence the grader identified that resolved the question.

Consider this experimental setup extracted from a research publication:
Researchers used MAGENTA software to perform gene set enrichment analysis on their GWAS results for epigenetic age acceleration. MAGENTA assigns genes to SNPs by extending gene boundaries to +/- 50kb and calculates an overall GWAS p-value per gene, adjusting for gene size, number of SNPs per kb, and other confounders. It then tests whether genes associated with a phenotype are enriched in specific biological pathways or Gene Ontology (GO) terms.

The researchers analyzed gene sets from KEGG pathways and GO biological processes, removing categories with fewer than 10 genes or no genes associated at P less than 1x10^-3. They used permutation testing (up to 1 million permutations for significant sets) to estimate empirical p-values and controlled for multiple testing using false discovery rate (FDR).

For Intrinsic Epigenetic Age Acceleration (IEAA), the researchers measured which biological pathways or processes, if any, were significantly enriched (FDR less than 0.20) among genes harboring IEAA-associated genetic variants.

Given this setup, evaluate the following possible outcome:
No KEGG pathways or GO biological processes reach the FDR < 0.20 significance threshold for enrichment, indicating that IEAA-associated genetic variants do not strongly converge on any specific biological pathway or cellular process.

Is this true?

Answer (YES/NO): NO